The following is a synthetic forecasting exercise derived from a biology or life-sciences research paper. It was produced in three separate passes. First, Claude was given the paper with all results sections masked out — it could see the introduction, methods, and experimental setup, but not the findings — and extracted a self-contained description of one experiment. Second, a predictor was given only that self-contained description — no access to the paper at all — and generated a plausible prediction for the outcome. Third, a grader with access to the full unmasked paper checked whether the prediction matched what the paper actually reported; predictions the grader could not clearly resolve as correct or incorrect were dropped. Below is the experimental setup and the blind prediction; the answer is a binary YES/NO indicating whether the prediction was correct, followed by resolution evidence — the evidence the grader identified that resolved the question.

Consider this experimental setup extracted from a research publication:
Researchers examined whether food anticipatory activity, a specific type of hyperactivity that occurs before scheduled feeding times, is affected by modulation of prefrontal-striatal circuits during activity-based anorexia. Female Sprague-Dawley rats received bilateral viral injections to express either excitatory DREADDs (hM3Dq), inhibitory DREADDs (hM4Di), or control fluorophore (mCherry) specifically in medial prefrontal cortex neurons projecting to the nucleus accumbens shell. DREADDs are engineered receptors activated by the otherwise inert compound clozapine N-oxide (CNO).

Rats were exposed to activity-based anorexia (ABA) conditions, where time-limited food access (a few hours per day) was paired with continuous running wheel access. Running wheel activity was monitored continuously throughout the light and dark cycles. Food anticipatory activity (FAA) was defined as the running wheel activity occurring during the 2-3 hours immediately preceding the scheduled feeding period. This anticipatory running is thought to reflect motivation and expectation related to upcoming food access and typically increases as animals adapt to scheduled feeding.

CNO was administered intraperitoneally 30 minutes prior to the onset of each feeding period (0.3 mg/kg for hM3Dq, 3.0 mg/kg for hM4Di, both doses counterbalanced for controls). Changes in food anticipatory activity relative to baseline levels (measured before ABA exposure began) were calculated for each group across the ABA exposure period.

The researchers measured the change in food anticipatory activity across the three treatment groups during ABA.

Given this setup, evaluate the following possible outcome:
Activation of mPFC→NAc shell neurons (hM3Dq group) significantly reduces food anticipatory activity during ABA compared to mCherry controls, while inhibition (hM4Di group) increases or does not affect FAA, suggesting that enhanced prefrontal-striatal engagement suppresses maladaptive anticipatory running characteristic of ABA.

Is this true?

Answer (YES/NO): NO